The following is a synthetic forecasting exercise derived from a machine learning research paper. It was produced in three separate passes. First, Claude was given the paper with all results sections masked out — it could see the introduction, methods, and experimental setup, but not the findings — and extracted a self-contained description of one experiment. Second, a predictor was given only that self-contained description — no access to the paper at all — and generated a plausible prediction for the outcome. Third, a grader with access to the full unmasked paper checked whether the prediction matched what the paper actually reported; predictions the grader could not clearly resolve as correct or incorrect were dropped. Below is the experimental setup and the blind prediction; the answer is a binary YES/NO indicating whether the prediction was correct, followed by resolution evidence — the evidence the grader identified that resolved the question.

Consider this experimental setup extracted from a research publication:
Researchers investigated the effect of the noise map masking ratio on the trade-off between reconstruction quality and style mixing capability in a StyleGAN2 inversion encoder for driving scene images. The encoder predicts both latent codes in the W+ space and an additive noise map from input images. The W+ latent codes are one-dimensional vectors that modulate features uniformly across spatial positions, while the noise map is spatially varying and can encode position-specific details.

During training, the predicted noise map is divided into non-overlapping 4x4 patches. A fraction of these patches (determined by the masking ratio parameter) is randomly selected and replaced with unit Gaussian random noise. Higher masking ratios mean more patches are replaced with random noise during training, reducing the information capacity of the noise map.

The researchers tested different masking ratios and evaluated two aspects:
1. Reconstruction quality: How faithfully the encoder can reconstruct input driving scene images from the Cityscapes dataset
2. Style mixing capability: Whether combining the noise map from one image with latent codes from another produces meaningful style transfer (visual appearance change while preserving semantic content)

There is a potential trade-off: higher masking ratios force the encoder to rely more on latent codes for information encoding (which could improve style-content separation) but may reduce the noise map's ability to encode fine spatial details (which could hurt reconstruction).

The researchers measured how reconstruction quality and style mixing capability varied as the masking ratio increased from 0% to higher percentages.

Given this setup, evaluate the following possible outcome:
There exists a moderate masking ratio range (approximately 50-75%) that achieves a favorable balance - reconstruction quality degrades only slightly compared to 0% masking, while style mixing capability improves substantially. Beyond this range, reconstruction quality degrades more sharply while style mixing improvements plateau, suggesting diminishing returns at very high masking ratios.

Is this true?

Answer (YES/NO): NO